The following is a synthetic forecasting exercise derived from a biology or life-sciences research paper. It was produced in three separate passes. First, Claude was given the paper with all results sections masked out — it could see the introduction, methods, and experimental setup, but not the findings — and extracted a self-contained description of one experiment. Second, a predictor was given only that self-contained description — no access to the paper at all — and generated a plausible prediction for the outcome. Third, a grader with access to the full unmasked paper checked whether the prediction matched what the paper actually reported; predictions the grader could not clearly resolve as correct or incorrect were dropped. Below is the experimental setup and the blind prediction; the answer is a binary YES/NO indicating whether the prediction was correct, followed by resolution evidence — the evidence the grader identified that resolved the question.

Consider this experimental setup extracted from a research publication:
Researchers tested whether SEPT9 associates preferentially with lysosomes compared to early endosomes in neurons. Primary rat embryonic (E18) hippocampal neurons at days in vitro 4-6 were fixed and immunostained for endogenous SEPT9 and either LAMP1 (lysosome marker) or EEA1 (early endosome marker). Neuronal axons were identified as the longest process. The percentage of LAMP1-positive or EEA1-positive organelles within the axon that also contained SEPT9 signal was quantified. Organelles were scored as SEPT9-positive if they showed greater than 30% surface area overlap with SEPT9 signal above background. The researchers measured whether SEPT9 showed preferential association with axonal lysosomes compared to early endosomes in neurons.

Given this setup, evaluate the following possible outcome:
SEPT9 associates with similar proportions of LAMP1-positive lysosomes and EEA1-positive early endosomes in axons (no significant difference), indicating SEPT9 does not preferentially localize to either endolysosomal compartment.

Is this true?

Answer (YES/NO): NO